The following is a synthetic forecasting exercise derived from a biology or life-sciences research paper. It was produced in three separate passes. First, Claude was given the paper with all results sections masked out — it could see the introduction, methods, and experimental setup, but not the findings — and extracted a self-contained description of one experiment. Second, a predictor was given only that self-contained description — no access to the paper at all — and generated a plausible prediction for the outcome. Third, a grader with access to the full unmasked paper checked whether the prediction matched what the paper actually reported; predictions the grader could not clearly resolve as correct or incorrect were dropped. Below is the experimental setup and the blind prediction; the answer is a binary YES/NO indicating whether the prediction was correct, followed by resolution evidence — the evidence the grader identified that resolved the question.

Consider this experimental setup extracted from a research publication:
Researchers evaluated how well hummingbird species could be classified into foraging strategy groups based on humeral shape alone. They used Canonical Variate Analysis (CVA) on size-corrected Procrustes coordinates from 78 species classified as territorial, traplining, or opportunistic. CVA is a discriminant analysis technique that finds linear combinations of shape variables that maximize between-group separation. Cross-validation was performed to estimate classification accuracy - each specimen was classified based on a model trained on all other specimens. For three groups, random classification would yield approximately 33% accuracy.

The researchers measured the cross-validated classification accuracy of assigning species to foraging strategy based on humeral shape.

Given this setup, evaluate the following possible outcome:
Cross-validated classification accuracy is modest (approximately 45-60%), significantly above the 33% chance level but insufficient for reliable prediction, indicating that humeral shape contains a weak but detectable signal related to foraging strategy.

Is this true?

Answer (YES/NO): NO